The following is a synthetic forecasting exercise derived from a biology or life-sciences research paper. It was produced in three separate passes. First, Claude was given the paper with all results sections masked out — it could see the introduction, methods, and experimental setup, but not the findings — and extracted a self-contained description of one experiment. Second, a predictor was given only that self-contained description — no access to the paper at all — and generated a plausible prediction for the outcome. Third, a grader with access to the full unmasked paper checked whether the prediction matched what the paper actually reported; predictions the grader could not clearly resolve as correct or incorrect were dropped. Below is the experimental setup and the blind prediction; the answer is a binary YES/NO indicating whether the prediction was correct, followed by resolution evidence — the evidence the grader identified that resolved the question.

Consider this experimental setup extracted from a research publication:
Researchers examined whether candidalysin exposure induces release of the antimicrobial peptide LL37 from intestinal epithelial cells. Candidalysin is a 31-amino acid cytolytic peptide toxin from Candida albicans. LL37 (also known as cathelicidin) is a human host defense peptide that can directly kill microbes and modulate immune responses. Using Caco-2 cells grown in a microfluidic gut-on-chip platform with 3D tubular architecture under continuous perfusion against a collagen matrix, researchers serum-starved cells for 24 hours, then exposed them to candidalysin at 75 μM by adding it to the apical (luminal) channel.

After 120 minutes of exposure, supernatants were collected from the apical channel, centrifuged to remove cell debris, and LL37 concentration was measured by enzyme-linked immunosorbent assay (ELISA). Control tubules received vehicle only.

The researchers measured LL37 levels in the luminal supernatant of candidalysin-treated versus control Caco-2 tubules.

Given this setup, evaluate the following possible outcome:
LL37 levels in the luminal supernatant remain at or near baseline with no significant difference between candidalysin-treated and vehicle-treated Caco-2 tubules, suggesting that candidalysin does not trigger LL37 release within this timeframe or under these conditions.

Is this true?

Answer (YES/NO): NO